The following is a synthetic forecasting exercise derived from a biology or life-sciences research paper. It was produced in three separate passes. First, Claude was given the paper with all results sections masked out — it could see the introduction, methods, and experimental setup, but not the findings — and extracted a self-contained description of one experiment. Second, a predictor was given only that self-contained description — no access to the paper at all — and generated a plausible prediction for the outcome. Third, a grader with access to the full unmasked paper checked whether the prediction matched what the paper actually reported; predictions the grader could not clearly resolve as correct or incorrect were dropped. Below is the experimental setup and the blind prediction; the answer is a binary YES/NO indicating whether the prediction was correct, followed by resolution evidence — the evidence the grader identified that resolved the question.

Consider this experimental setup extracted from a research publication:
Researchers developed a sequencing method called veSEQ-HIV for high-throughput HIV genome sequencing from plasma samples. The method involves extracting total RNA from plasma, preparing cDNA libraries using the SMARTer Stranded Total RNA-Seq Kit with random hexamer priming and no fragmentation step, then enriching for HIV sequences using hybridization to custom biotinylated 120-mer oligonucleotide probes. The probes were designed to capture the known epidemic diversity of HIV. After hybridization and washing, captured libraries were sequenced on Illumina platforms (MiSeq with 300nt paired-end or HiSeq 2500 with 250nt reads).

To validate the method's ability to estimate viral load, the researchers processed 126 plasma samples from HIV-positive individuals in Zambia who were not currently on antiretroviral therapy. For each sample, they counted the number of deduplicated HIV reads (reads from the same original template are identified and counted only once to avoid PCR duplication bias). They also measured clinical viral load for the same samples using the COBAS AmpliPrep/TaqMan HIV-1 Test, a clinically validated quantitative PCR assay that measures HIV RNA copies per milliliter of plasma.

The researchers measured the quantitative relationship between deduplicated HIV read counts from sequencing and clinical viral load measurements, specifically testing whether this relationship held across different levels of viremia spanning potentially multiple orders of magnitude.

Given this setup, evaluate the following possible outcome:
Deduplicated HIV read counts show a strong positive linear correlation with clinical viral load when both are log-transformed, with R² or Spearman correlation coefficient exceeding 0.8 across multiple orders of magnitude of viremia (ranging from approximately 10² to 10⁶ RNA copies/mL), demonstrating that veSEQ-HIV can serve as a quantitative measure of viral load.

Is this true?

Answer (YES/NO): YES